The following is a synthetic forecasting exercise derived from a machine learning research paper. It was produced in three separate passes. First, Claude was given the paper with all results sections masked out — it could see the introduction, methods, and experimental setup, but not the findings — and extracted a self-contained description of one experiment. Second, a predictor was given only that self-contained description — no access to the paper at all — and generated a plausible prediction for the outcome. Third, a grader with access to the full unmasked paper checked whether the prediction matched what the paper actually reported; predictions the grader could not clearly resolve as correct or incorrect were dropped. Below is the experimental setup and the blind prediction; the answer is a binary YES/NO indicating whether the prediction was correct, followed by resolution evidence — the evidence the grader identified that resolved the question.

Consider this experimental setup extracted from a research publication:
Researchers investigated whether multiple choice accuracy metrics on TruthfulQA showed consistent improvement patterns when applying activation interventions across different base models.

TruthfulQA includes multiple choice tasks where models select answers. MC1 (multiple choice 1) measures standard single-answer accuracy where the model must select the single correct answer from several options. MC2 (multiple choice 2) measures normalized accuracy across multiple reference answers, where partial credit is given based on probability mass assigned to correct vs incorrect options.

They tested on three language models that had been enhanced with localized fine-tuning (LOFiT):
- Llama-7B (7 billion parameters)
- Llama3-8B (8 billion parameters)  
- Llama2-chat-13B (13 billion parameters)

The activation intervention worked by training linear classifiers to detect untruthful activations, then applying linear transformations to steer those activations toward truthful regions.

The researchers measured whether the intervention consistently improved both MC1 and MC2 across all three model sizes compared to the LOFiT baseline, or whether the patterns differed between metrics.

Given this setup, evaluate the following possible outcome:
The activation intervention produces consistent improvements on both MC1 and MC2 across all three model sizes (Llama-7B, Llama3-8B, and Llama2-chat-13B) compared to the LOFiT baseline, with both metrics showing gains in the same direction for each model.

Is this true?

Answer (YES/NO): NO